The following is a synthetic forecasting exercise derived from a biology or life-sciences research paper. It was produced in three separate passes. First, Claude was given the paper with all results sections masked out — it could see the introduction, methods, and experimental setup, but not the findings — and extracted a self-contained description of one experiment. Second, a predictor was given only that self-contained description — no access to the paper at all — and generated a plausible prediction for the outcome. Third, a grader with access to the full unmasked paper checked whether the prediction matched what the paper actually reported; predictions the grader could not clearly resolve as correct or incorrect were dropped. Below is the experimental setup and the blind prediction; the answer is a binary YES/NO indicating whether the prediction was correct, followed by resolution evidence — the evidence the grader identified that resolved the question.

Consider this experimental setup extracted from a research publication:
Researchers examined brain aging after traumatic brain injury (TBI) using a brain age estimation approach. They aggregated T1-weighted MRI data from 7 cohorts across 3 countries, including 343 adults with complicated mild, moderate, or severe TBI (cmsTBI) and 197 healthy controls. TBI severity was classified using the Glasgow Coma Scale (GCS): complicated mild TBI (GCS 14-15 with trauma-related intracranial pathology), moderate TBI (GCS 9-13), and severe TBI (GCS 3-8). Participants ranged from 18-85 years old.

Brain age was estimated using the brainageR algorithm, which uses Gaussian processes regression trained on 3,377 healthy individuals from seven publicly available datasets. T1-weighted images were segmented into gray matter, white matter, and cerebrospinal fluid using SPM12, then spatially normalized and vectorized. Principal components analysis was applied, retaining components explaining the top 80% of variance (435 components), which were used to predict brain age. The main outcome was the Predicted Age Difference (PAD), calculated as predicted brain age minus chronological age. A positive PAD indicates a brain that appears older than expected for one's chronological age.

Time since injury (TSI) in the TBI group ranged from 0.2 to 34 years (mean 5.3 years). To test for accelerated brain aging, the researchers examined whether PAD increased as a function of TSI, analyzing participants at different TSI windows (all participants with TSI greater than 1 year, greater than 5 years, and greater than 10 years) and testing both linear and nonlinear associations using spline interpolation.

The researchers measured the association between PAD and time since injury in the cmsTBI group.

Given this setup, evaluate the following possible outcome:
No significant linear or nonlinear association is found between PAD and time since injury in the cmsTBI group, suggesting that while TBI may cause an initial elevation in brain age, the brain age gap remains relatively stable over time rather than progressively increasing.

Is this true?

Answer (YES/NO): NO